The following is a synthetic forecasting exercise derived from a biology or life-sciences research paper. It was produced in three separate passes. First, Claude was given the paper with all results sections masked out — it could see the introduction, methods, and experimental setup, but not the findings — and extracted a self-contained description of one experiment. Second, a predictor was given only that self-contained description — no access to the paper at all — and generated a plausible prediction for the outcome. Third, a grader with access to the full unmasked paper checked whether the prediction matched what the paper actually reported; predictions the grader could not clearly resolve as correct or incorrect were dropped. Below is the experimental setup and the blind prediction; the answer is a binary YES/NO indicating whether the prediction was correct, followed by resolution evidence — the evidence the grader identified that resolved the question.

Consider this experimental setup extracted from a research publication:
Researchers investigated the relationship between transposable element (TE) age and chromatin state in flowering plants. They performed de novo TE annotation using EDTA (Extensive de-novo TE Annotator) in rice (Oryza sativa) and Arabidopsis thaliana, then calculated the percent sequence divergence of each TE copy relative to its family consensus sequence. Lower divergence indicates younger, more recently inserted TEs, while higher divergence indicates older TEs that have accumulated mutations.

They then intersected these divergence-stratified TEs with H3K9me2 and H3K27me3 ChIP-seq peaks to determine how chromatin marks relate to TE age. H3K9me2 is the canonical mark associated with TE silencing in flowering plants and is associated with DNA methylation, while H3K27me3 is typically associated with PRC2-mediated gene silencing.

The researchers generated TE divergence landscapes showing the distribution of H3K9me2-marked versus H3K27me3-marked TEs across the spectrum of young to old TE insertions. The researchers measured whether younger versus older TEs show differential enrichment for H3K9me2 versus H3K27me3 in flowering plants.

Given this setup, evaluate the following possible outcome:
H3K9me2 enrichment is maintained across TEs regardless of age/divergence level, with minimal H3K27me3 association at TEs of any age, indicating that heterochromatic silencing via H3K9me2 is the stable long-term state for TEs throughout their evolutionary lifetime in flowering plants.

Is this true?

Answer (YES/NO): NO